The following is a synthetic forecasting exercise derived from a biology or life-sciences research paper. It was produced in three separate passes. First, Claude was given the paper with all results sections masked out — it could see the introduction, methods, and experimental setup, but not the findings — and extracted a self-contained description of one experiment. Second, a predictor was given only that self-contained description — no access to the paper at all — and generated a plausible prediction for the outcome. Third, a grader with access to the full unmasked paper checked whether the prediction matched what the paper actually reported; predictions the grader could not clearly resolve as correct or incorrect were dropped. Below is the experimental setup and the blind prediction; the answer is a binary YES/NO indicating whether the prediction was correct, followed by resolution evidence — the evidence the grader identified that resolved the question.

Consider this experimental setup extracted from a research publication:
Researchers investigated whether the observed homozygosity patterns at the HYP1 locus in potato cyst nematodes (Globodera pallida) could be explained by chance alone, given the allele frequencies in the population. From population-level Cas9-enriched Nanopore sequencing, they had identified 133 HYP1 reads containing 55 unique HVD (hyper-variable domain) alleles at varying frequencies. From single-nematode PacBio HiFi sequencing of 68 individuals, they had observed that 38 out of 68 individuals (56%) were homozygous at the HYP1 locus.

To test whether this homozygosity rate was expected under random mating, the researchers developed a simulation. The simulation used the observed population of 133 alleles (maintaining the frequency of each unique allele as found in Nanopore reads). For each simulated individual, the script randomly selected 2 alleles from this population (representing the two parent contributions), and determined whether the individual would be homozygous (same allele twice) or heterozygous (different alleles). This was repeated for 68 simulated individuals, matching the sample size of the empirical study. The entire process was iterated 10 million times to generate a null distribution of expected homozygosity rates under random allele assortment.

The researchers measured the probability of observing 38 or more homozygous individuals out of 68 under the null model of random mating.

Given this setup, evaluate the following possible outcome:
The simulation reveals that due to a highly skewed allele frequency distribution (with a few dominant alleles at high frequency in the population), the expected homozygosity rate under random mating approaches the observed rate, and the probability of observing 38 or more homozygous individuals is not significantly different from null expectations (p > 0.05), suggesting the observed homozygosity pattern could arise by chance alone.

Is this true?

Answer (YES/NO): NO